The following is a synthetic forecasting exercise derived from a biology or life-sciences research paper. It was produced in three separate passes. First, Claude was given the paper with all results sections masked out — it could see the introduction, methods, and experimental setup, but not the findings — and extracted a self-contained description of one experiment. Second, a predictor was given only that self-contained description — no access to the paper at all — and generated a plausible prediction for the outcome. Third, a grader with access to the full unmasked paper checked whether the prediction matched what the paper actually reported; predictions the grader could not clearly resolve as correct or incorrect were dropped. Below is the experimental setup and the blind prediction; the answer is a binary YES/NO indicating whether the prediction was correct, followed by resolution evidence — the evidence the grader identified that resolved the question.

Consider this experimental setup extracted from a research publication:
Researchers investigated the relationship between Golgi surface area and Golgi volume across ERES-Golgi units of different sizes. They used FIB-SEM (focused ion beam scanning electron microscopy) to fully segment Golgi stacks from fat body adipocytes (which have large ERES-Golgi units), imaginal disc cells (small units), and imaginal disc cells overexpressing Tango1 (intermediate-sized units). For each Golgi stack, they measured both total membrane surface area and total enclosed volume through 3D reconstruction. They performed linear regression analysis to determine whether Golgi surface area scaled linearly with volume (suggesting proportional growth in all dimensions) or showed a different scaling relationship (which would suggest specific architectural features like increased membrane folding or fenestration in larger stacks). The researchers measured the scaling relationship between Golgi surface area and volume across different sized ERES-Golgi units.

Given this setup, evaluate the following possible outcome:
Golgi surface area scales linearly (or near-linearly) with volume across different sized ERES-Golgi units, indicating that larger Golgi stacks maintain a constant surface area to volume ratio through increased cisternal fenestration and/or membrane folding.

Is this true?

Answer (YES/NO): NO